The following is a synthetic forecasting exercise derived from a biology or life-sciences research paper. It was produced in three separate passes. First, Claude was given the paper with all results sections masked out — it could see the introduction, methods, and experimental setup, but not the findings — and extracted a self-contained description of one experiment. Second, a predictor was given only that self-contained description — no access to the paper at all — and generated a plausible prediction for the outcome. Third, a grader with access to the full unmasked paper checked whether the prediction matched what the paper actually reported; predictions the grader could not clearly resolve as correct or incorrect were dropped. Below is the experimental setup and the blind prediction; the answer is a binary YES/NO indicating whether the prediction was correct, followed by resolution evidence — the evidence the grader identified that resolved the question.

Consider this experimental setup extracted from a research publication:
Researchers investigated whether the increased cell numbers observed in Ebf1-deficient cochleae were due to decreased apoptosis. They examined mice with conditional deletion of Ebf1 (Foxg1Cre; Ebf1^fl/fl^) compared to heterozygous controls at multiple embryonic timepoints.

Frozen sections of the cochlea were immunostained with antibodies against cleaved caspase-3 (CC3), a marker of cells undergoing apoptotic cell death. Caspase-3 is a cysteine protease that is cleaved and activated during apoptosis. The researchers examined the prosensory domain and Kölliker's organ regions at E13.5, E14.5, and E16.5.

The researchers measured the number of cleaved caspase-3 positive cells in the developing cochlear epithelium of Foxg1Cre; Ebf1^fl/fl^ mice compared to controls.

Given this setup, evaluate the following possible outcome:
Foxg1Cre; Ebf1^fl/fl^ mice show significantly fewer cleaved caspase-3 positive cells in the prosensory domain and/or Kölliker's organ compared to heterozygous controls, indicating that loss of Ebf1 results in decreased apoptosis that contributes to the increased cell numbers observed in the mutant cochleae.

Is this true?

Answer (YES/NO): NO